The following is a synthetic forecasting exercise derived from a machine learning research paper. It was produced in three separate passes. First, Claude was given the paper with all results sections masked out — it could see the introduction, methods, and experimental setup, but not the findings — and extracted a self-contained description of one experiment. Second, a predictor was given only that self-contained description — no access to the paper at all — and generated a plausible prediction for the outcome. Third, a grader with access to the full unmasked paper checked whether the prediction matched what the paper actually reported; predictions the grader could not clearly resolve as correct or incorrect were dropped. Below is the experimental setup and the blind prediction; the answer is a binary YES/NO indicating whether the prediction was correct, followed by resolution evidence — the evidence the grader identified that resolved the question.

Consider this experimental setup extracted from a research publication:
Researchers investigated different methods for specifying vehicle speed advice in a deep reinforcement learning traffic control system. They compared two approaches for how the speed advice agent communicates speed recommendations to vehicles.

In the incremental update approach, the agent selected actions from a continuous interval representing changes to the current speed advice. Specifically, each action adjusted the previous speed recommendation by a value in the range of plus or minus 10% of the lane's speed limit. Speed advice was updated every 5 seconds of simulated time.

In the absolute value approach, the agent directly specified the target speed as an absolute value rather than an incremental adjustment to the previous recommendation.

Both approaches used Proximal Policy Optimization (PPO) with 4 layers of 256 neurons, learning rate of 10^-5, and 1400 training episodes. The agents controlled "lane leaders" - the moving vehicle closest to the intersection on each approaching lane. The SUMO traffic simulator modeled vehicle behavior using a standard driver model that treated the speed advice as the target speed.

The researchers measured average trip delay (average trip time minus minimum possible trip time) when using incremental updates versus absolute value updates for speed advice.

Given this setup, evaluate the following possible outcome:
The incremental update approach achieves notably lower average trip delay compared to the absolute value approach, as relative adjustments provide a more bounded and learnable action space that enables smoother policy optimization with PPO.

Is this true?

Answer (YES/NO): YES